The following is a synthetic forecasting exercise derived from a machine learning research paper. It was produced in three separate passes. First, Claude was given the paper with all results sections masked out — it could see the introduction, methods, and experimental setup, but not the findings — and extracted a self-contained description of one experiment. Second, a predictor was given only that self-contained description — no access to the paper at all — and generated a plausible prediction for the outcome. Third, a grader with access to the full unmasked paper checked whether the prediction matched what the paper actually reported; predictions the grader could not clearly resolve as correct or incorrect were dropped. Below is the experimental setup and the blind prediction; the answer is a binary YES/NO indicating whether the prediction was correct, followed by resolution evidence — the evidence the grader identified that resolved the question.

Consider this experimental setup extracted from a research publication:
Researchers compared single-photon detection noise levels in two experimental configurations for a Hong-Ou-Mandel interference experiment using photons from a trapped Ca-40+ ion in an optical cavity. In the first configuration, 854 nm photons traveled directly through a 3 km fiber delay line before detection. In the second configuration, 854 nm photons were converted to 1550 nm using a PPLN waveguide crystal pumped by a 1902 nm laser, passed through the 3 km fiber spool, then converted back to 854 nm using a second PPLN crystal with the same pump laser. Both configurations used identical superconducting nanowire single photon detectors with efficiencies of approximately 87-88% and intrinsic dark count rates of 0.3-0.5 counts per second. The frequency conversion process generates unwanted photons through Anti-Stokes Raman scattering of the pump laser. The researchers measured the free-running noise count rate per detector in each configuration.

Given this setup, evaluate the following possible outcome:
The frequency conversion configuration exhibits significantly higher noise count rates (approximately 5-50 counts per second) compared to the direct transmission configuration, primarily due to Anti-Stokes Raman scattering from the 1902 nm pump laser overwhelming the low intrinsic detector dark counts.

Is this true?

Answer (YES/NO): YES